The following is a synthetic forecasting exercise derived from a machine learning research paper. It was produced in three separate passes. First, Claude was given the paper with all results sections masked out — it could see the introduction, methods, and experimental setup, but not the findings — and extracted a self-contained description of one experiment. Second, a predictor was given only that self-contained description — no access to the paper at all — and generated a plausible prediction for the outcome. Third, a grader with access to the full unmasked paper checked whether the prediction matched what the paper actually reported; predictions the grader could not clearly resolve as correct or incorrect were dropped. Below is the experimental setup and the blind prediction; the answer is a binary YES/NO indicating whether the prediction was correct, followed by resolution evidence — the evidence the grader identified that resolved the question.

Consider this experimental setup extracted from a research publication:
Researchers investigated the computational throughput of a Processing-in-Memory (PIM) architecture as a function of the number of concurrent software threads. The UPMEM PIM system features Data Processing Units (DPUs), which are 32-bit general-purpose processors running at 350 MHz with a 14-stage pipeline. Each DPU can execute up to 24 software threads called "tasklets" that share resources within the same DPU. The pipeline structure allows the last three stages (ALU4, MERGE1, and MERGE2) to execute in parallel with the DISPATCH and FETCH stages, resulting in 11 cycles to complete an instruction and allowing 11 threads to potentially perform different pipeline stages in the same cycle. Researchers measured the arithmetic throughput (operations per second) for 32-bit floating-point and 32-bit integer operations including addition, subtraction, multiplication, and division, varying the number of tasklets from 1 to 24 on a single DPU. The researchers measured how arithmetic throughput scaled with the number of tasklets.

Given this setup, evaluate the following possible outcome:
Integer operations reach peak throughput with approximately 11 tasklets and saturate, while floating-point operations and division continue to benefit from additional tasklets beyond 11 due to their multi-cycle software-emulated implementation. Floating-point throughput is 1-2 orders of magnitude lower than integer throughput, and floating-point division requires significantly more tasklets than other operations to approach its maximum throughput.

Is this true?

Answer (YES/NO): NO